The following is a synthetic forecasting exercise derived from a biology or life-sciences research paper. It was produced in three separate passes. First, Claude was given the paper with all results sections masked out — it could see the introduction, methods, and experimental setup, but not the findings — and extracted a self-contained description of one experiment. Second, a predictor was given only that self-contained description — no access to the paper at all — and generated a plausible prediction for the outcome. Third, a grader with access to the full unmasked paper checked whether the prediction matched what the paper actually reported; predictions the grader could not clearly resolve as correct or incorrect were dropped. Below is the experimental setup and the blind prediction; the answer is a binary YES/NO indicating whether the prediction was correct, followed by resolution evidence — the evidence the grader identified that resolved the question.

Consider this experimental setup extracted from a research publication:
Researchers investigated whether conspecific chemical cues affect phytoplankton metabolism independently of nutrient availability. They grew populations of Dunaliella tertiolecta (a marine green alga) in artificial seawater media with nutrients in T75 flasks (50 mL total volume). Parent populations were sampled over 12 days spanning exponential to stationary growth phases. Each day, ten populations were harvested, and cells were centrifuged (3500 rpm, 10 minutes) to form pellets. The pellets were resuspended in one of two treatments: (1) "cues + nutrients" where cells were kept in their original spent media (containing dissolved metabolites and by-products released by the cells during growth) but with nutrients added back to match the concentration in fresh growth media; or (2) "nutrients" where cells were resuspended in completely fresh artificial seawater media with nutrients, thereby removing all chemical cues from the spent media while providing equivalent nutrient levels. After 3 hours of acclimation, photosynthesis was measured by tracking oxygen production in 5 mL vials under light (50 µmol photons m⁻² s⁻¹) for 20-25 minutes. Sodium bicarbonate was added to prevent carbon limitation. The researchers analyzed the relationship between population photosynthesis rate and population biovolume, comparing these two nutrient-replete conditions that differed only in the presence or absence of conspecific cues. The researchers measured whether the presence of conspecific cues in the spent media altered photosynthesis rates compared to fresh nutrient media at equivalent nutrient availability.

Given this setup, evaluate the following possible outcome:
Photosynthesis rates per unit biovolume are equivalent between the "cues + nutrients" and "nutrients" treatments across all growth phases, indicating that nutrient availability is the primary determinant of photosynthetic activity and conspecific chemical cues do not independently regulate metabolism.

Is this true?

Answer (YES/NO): NO